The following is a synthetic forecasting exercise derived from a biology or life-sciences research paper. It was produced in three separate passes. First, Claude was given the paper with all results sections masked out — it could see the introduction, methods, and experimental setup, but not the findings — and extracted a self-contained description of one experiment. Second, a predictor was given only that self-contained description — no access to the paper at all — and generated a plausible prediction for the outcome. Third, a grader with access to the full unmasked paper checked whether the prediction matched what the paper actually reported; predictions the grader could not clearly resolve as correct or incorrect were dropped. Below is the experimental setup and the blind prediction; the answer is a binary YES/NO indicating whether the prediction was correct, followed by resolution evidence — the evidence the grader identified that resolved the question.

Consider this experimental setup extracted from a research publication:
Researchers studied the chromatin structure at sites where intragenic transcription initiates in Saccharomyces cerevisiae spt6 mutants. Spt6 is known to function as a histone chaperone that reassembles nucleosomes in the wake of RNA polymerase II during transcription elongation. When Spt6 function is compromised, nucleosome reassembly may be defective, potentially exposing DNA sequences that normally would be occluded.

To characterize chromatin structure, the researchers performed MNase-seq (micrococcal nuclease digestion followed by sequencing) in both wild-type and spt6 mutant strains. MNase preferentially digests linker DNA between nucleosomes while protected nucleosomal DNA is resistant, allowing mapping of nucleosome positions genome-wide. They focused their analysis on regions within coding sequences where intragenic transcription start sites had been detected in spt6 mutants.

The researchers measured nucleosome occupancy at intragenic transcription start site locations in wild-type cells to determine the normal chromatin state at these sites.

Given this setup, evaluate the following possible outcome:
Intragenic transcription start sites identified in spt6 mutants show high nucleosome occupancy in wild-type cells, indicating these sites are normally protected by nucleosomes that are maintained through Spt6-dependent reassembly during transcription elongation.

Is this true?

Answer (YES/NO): NO